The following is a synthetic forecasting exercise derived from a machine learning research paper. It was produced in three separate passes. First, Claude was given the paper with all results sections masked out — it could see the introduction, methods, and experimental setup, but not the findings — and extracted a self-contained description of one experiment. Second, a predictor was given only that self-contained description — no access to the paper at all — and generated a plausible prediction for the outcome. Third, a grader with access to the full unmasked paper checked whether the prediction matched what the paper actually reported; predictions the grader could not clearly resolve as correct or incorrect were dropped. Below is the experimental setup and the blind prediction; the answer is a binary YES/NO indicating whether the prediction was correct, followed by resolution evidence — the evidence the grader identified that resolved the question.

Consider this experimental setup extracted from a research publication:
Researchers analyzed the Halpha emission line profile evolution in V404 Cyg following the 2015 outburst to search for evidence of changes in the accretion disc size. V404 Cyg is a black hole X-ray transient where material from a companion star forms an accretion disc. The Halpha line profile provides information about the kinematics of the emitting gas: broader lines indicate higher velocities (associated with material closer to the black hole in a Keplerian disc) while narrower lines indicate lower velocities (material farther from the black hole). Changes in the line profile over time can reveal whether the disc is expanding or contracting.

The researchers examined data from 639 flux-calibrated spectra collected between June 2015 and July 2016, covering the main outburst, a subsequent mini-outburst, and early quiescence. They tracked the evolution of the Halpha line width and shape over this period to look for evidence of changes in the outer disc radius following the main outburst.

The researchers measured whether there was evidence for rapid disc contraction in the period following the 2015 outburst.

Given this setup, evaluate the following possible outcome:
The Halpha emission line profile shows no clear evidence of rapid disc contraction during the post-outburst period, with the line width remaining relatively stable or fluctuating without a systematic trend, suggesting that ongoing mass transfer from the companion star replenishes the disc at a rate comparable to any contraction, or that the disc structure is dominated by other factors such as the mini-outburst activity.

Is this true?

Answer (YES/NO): NO